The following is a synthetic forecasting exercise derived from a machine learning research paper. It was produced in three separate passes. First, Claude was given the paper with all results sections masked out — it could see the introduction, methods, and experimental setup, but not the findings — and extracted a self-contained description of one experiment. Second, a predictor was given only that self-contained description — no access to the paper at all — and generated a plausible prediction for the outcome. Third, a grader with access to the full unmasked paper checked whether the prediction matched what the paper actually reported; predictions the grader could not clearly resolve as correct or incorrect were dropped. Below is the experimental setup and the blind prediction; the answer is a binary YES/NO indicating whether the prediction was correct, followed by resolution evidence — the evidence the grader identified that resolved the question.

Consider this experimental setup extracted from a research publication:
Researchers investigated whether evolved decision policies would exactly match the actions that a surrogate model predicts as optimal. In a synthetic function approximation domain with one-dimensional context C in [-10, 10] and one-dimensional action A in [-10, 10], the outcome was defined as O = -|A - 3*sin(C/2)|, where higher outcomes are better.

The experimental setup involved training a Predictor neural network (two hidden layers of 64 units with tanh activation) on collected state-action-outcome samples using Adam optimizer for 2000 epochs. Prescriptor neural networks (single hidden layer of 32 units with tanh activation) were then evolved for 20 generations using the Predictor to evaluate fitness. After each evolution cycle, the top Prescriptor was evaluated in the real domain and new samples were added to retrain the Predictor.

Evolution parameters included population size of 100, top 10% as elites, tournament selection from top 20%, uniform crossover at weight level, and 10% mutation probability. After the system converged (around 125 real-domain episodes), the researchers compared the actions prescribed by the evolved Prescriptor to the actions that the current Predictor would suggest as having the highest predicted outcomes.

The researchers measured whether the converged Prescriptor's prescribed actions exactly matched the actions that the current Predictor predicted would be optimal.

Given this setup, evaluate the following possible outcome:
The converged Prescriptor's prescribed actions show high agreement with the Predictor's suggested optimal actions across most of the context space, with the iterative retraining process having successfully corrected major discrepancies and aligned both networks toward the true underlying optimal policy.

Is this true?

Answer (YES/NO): NO